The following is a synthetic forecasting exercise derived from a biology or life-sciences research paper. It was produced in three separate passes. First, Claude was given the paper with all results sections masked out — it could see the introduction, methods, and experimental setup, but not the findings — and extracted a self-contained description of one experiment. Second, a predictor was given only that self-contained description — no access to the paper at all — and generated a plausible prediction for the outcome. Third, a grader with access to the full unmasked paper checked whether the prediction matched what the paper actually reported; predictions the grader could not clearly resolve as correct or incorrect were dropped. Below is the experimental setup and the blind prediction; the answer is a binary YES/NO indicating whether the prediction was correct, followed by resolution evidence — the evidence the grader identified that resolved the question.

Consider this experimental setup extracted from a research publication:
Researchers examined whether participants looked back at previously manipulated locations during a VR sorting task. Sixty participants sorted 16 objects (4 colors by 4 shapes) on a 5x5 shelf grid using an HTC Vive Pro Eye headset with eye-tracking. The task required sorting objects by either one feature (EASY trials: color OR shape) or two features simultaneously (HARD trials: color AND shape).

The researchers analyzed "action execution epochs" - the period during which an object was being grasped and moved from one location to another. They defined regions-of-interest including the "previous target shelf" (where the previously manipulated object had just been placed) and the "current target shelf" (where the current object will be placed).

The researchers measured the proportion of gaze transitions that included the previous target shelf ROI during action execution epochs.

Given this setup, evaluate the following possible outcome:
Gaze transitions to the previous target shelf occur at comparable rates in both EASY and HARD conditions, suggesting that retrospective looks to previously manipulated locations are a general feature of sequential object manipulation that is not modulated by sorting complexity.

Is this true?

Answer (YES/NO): YES